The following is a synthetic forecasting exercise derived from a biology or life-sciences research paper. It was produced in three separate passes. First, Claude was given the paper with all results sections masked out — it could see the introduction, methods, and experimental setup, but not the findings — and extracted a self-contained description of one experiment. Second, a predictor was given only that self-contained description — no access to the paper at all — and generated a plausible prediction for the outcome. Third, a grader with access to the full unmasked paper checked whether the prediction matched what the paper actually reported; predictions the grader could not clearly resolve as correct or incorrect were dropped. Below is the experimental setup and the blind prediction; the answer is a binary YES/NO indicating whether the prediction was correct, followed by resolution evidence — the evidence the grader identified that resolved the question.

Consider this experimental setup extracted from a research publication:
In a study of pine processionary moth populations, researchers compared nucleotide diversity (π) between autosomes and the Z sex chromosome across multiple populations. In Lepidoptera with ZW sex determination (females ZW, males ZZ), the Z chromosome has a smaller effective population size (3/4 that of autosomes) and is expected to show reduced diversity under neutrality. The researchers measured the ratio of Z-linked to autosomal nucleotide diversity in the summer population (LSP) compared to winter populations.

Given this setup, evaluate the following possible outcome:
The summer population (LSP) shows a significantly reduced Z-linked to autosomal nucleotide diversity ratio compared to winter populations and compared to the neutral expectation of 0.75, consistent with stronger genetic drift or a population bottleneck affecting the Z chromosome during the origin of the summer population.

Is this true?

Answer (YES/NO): YES